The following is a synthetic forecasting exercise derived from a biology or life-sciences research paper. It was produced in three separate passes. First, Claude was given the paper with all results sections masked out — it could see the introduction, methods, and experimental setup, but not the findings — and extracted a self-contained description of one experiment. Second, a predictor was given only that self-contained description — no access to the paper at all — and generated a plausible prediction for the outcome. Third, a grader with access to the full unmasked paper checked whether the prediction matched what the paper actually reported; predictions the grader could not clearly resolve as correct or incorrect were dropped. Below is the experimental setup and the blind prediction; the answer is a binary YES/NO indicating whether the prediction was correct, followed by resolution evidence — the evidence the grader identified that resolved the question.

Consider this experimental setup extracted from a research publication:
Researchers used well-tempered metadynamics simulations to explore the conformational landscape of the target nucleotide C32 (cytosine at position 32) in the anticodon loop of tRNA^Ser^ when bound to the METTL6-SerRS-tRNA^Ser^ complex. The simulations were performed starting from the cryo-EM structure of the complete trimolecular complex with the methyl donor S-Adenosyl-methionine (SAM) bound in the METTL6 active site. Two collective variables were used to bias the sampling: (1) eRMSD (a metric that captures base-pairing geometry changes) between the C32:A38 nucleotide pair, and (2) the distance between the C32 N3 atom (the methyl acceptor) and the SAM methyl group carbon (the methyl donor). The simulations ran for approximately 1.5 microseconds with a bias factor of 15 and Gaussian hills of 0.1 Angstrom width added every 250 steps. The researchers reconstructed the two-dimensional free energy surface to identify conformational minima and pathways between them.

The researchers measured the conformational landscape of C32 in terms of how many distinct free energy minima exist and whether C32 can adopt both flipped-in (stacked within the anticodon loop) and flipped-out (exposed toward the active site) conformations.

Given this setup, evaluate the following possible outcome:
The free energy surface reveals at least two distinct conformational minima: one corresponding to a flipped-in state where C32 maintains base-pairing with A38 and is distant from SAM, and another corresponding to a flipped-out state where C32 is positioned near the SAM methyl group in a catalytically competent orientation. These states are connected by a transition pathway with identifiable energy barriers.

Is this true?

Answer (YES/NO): YES